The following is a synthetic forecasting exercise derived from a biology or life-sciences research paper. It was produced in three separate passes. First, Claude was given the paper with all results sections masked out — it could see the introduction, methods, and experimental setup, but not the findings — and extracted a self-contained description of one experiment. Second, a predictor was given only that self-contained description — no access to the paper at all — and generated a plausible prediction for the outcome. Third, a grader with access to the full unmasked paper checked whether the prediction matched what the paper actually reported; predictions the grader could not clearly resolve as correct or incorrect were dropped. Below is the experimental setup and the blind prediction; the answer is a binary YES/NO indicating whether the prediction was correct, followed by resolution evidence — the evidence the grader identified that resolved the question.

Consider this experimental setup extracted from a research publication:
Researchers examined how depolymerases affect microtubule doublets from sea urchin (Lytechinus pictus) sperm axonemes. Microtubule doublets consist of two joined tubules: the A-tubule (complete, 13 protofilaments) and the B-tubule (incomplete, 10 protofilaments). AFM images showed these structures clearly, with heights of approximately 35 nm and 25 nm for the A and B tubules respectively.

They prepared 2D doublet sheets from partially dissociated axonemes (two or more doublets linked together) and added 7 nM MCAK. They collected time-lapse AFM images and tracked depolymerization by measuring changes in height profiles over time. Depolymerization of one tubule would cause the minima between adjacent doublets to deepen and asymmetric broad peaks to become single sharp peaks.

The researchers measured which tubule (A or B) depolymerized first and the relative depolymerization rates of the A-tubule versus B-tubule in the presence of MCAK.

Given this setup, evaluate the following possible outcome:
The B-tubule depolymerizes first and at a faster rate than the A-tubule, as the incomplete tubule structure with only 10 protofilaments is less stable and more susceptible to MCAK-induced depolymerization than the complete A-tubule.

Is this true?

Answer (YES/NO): YES